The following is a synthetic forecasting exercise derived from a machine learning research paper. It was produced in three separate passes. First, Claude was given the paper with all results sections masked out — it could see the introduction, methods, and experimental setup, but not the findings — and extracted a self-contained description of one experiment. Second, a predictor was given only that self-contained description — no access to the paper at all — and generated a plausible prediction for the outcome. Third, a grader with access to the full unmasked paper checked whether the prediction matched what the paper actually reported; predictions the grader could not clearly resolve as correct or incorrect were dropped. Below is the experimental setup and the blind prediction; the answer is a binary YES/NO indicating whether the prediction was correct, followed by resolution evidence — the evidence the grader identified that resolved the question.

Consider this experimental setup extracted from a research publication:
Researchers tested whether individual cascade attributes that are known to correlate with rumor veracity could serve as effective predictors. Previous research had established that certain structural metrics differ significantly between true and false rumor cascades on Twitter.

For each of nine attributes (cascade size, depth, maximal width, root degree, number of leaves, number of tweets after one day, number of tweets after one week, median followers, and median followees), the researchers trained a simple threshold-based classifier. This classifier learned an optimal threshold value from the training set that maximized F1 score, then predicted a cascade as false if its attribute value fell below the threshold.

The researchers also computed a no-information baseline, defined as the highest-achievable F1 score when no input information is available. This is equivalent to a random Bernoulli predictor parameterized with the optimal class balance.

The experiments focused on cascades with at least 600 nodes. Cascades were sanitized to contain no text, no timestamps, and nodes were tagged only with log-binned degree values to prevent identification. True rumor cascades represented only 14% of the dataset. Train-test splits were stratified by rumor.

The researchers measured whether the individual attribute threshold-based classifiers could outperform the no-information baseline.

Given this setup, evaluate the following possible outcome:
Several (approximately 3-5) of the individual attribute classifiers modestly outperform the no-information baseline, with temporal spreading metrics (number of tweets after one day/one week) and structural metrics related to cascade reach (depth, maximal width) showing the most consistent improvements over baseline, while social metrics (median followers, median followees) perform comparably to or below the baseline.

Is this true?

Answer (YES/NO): NO